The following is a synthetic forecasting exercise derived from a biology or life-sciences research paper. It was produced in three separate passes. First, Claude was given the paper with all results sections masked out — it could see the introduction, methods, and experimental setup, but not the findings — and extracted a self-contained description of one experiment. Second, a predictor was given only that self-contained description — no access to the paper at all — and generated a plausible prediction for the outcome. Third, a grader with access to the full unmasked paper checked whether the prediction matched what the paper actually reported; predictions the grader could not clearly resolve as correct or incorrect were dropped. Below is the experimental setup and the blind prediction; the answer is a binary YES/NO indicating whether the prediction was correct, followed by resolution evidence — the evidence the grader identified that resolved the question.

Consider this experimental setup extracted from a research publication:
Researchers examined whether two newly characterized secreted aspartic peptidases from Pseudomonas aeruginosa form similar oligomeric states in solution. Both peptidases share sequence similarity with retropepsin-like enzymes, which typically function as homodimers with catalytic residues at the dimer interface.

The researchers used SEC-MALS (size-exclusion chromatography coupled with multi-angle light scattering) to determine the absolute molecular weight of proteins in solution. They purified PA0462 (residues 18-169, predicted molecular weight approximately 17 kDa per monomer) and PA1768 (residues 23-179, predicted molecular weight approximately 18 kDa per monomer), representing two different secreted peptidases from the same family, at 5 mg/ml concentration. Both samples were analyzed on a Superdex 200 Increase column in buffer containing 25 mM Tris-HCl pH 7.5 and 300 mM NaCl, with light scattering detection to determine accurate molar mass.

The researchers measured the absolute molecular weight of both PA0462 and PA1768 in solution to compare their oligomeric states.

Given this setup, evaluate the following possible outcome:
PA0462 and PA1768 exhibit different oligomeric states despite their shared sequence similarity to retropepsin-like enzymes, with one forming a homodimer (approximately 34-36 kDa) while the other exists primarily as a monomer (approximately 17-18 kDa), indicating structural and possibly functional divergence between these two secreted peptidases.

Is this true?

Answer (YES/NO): NO